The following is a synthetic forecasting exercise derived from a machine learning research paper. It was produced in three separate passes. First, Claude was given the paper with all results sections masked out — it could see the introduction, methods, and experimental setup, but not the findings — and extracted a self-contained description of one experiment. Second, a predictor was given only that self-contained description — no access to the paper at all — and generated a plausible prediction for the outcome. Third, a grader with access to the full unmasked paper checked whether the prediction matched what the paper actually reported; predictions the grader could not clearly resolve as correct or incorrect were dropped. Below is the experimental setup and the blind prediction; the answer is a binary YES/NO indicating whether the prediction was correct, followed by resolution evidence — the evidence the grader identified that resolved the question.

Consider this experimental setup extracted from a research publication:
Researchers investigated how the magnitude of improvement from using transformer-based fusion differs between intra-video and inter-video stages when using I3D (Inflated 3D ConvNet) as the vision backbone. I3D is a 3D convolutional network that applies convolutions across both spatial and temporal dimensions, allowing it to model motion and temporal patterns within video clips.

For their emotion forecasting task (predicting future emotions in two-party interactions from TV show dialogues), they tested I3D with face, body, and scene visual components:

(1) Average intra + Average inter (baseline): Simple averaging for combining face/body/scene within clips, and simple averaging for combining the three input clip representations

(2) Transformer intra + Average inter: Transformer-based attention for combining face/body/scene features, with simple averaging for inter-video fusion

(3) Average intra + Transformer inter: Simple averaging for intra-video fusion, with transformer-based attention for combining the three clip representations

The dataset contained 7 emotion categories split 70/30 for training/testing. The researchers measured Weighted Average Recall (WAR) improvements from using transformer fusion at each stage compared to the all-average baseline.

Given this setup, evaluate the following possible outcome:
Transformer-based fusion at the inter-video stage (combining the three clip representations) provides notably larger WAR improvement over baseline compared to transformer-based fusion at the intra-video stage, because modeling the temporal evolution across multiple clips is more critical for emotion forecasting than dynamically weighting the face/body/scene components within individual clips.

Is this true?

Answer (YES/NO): NO